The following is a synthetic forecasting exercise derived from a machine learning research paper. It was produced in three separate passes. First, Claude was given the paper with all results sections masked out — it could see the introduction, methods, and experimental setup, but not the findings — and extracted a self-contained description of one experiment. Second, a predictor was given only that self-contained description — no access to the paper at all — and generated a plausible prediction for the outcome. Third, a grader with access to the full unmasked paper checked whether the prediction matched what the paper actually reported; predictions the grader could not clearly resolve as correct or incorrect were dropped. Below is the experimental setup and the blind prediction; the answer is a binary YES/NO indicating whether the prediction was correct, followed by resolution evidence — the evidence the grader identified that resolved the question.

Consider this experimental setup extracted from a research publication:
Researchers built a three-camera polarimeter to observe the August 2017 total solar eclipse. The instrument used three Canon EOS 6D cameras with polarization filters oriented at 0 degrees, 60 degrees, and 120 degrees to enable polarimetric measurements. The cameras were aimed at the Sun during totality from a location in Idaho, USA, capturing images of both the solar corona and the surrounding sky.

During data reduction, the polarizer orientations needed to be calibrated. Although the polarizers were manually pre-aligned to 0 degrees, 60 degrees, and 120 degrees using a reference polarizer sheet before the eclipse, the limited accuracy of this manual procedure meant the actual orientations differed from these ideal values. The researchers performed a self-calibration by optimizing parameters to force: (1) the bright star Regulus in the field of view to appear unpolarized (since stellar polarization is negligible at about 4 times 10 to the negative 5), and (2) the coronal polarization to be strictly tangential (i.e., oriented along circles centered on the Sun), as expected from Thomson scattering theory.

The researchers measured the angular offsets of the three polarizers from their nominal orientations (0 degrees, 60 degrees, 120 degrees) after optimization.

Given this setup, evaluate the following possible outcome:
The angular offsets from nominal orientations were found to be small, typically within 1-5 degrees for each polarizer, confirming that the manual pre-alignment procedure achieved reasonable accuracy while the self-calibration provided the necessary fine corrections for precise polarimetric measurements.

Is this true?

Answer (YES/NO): NO